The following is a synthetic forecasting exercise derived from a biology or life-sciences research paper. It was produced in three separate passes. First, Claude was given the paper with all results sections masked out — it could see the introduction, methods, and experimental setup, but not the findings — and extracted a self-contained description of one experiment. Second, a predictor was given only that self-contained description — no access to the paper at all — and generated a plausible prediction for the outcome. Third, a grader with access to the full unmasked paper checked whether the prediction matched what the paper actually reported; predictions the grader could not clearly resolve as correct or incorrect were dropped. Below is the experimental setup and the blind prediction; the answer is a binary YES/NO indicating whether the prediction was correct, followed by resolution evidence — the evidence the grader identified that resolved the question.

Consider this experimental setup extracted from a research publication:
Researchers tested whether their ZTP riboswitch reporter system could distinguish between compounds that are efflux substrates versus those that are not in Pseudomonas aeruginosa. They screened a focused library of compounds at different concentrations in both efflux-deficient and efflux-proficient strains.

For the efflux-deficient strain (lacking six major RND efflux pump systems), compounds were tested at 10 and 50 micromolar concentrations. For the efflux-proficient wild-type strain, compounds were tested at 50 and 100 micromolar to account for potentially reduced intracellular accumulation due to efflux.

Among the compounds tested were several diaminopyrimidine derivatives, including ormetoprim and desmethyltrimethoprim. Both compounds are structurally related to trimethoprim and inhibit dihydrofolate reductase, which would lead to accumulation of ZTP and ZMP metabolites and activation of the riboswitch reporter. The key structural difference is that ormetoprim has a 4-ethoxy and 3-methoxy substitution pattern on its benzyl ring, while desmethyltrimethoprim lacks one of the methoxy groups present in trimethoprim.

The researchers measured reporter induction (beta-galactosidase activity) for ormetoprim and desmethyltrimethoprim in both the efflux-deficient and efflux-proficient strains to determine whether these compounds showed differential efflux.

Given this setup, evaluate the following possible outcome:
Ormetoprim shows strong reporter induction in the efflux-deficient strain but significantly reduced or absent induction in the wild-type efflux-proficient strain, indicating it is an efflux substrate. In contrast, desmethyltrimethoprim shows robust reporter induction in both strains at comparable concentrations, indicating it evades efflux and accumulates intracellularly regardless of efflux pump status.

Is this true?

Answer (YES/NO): YES